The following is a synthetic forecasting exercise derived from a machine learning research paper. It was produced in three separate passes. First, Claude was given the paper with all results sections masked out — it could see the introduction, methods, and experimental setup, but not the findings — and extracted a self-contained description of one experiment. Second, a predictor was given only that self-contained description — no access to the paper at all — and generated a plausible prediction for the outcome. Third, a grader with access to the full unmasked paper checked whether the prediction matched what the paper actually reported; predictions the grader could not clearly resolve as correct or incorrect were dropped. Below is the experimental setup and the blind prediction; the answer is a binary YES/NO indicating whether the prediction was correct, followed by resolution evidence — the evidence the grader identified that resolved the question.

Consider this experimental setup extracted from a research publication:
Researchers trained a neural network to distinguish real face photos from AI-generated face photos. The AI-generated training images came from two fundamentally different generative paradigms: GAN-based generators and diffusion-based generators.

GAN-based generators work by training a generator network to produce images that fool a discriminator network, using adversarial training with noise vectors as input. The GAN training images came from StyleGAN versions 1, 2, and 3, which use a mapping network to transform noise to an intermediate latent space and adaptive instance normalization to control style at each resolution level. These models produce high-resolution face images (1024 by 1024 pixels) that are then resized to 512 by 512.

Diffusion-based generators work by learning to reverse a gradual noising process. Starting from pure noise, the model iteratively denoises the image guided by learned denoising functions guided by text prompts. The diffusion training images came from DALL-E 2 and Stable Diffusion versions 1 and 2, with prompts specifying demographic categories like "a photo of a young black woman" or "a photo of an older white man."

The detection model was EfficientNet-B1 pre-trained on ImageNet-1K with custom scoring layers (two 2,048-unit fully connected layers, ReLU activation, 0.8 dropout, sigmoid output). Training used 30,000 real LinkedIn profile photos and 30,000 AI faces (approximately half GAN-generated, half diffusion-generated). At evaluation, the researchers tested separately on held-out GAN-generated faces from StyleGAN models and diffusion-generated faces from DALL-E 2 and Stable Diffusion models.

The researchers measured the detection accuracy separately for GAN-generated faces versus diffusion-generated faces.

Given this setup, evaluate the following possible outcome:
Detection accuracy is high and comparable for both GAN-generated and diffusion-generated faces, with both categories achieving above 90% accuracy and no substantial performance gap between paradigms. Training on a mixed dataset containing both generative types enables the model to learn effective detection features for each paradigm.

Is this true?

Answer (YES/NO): NO